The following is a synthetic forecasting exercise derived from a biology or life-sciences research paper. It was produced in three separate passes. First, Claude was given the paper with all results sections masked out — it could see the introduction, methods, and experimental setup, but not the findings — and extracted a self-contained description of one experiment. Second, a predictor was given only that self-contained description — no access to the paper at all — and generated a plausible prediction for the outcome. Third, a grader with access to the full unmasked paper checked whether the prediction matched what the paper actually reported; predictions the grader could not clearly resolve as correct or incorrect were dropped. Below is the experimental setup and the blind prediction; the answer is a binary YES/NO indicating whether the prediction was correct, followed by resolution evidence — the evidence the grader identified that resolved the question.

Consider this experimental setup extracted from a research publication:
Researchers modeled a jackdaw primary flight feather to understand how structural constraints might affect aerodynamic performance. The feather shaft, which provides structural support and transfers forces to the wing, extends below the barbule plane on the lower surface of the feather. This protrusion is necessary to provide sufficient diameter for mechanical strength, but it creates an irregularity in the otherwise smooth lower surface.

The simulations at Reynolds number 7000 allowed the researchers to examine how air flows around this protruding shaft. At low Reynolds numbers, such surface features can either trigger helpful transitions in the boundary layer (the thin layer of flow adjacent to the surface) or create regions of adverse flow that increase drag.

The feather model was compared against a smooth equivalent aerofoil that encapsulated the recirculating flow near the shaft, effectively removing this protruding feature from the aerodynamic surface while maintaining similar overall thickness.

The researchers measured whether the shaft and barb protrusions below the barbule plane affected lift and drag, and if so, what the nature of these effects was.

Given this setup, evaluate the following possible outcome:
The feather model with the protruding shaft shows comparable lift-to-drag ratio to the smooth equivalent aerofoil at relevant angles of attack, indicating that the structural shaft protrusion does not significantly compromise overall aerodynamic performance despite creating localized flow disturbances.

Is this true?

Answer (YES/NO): NO